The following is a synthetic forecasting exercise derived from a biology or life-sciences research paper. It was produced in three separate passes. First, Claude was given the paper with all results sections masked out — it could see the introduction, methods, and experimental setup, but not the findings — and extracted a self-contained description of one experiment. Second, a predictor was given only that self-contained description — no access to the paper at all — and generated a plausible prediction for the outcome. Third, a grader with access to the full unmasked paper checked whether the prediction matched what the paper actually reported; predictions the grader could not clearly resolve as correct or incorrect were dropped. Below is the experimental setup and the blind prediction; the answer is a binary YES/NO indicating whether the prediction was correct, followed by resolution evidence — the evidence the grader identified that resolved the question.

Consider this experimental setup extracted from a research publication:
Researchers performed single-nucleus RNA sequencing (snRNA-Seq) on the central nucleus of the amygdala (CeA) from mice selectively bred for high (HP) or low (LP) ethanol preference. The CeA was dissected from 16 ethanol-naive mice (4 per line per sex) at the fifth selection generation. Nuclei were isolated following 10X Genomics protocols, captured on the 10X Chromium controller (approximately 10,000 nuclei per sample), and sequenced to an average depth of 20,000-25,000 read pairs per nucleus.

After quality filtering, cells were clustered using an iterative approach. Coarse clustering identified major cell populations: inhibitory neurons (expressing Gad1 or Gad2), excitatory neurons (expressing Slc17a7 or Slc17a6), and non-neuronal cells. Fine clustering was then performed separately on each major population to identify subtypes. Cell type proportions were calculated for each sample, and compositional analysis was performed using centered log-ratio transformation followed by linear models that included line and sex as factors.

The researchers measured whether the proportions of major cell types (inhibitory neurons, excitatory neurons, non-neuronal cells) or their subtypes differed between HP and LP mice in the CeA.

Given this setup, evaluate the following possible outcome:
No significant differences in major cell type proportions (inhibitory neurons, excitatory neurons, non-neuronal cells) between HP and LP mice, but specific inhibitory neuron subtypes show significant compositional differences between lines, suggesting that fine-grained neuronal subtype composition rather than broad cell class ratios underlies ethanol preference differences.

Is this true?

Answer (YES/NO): NO